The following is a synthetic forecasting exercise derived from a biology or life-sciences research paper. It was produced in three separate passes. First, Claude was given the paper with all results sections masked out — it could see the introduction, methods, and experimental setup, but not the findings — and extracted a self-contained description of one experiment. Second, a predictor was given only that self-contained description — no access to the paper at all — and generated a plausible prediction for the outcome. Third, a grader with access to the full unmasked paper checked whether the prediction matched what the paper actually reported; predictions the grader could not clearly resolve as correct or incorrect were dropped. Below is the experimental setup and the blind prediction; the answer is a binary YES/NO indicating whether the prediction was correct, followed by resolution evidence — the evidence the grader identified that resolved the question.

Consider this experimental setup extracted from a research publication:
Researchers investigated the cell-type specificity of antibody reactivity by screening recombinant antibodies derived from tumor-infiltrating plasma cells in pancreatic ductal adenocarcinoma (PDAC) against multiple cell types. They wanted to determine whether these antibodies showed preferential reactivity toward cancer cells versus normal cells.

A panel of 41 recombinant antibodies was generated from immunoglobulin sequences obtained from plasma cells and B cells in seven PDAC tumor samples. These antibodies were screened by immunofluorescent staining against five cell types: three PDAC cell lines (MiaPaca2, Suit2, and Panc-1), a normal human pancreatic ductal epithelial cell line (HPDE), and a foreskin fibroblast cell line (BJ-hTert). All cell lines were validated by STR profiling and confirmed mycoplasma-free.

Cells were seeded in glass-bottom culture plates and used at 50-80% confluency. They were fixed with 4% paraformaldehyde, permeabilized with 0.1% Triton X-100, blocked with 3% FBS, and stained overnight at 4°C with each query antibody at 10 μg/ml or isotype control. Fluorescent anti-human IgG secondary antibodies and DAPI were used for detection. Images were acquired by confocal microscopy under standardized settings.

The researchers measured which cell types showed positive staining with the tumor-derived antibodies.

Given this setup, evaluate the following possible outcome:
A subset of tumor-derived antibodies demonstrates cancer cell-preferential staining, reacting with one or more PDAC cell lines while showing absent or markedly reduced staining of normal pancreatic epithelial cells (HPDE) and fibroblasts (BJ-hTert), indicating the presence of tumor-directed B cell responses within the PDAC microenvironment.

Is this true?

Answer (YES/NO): NO